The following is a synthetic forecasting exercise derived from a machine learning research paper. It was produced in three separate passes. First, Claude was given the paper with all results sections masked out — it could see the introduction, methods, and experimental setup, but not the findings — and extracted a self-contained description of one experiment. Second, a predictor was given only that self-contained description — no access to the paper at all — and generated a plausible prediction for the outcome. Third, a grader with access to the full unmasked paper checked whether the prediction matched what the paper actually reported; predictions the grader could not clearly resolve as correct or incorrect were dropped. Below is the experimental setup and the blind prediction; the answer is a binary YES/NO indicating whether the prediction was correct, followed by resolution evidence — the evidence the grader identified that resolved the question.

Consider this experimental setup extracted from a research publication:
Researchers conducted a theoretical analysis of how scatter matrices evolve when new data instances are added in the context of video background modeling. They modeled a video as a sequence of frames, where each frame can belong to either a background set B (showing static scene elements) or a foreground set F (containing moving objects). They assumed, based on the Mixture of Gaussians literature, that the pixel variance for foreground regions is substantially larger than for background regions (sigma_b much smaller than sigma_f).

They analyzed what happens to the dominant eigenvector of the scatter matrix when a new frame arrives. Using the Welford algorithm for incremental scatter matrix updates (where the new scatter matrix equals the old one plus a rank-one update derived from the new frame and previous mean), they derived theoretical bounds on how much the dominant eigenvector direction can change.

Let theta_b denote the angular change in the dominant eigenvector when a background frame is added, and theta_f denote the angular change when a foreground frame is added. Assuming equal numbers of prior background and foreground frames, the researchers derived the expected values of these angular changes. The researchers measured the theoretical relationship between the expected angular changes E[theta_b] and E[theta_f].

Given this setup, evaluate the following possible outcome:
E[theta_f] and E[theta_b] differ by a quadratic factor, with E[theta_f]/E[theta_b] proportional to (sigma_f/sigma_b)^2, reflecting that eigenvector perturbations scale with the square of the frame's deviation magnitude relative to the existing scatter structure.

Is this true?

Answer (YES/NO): NO